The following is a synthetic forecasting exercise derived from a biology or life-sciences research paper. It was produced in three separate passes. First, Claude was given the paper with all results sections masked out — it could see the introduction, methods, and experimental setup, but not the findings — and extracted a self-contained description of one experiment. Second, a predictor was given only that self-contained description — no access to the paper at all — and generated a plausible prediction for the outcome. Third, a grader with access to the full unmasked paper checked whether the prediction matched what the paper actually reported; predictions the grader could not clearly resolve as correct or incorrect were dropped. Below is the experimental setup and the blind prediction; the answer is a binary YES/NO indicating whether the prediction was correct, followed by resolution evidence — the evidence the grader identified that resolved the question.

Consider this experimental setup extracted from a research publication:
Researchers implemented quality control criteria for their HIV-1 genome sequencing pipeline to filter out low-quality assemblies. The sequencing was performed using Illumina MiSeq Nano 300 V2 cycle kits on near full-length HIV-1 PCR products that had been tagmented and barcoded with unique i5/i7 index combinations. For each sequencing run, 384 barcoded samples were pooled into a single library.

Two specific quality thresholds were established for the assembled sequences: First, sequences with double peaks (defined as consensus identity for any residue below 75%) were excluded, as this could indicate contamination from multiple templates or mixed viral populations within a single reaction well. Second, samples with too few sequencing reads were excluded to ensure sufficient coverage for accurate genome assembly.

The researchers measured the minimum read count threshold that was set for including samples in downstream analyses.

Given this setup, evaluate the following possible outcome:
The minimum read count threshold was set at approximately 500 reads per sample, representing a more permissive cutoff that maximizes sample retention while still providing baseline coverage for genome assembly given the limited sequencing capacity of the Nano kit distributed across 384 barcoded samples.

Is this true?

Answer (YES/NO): YES